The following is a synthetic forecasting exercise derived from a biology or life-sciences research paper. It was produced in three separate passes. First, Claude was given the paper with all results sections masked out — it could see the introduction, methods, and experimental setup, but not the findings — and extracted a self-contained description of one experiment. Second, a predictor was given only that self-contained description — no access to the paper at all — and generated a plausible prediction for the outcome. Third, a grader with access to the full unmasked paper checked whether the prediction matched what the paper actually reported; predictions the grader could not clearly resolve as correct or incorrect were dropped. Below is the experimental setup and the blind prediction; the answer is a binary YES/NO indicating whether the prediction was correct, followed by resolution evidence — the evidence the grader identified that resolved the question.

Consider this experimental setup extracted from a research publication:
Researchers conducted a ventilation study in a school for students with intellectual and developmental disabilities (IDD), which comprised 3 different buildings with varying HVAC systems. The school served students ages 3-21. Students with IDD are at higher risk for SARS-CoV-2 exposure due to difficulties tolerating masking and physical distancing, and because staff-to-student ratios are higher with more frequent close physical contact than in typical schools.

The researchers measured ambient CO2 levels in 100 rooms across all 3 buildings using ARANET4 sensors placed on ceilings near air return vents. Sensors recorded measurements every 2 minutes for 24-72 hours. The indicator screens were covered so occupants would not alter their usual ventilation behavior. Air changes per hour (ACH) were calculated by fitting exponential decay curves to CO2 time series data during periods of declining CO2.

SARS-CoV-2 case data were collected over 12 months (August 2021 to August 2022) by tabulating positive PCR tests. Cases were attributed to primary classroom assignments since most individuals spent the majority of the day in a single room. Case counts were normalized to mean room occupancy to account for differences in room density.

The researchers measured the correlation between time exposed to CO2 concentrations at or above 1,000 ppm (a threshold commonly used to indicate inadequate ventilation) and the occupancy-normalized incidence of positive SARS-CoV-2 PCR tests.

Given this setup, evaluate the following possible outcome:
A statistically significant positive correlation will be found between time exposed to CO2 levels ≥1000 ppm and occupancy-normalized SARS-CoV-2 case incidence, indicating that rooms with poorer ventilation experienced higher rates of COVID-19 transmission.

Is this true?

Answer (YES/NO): YES